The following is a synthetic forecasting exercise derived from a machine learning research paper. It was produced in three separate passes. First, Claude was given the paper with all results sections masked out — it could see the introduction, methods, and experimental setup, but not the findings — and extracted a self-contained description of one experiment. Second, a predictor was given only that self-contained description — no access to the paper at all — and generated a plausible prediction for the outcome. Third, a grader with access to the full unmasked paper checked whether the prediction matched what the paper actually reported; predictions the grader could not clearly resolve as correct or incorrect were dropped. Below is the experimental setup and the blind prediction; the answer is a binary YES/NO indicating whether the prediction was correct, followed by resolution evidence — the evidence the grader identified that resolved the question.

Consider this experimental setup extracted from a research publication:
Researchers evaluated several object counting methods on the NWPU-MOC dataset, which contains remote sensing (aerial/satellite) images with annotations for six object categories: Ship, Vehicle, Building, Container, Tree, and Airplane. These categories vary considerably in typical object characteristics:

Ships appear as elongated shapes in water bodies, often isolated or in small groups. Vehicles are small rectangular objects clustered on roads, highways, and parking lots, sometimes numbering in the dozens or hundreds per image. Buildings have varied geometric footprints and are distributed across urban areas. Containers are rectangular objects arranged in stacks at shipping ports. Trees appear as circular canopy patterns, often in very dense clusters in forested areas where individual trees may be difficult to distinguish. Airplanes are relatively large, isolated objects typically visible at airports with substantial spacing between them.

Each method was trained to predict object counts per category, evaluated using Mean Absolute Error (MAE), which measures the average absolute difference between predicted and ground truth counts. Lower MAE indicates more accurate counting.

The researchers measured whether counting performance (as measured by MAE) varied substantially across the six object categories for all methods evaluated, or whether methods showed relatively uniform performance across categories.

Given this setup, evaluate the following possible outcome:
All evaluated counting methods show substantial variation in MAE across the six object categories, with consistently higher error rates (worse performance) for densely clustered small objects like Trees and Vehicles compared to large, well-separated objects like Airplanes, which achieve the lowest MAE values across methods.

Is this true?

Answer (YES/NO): YES